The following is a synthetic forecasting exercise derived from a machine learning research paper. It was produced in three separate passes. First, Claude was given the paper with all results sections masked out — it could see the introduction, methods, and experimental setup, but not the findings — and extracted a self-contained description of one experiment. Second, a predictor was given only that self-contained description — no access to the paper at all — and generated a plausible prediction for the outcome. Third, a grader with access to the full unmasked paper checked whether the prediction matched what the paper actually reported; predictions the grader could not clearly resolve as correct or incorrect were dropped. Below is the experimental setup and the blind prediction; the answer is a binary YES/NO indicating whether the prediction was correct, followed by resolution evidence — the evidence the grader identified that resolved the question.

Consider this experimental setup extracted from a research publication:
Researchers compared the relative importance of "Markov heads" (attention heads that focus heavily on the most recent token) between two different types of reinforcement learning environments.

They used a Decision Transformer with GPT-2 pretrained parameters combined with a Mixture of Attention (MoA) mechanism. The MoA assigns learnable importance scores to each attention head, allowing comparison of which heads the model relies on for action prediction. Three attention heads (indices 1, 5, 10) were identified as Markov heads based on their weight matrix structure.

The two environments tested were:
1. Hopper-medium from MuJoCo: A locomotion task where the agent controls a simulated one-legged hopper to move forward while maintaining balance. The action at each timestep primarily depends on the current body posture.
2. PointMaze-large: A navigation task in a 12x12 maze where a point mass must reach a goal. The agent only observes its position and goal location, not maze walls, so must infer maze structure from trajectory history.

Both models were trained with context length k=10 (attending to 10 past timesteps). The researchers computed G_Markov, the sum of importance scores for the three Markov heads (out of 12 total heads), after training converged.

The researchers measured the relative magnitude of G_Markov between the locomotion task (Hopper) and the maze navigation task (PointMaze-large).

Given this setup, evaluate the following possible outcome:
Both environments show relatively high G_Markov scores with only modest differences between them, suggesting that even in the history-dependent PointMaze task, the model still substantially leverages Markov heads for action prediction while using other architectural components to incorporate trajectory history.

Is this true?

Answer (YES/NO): NO